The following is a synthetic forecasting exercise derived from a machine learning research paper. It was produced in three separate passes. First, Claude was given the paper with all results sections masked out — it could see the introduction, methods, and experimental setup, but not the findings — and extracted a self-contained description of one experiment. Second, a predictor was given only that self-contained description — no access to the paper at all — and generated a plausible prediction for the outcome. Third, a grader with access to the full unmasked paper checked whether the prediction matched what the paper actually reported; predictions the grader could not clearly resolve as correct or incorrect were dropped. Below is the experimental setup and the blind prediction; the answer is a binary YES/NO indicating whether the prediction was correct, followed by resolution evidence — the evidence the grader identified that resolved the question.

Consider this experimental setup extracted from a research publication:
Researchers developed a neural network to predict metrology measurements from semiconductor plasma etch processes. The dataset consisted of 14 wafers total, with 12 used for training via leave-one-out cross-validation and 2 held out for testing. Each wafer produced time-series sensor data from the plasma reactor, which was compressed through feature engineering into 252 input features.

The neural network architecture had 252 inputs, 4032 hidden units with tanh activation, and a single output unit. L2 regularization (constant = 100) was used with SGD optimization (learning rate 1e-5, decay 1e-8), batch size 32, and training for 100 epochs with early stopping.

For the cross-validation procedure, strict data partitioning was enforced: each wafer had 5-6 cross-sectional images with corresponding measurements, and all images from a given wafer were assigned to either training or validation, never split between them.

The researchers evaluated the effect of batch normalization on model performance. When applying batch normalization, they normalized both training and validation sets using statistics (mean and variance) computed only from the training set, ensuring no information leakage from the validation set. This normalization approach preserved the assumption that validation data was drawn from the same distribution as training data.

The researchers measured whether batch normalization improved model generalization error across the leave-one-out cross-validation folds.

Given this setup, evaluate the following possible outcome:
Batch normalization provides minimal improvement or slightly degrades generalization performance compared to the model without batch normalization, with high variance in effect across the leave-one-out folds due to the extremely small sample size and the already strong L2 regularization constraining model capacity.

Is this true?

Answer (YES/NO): NO